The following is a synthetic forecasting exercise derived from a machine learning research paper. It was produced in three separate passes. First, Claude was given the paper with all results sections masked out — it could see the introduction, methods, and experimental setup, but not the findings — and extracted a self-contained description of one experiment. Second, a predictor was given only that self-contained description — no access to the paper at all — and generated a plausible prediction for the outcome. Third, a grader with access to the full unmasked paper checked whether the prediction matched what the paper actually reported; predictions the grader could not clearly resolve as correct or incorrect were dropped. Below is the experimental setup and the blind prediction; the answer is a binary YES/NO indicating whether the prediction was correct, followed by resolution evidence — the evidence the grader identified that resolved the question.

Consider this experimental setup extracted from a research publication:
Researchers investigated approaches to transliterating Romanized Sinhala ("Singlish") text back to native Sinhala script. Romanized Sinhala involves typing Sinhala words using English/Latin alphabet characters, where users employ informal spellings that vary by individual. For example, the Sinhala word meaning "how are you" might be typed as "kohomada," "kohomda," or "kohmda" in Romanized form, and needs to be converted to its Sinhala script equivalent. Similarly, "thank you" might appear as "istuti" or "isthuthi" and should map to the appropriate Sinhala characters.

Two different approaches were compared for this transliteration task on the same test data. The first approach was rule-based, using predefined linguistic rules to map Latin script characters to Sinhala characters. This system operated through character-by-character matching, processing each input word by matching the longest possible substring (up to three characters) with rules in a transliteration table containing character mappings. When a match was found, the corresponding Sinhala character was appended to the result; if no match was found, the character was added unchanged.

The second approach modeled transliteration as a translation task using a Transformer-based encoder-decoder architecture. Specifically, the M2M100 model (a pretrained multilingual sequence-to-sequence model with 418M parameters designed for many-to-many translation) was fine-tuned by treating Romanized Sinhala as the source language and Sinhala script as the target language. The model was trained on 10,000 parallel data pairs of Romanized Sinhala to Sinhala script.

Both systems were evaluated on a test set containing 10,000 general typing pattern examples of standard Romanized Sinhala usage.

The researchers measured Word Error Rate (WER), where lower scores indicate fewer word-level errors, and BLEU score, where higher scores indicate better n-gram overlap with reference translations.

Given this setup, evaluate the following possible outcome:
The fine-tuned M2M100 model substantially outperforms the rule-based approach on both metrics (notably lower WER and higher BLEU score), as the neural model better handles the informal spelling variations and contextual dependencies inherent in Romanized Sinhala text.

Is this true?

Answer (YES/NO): YES